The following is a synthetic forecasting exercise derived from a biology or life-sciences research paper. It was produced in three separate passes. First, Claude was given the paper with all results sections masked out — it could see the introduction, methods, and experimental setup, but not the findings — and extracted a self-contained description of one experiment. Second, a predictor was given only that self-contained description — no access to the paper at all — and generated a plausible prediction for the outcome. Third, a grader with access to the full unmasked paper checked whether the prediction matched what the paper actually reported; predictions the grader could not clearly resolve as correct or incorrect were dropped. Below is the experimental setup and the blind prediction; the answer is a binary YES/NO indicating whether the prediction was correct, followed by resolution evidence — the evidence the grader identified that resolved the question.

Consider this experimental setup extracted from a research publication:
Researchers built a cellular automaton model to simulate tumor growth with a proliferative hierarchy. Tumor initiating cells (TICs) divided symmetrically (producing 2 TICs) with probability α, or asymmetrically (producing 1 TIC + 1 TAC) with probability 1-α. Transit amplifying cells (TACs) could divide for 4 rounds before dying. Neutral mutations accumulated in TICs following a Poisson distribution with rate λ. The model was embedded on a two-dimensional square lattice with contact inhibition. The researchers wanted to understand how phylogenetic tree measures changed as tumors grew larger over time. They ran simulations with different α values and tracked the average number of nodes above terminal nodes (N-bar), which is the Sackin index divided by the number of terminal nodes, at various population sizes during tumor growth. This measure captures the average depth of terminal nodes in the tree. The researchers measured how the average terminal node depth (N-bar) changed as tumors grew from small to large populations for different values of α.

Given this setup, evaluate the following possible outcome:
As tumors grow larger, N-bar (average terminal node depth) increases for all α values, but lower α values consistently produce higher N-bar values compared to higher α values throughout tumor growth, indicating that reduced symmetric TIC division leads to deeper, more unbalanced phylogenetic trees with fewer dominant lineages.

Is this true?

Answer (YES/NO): NO